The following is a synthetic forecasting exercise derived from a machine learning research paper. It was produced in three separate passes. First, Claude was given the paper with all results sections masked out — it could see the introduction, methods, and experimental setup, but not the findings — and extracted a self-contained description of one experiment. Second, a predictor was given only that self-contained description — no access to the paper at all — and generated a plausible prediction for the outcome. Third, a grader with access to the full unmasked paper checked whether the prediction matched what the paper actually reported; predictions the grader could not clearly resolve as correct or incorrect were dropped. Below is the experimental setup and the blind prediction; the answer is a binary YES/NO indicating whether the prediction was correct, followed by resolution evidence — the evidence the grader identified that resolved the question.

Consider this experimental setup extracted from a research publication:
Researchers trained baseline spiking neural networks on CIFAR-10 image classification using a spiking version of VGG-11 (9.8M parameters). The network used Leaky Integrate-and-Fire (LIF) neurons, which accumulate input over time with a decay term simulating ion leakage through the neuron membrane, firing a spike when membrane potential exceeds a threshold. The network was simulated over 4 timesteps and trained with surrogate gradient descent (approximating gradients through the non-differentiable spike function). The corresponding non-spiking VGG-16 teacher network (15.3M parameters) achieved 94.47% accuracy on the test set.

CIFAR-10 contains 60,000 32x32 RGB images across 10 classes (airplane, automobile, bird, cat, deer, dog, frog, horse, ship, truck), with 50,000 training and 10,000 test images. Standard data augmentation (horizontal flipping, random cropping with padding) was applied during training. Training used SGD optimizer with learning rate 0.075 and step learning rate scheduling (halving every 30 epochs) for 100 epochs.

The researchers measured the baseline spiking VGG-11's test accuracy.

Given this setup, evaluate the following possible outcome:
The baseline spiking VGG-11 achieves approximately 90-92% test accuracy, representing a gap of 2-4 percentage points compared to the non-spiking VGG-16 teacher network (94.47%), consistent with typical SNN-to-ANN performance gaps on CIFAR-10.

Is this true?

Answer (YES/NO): NO